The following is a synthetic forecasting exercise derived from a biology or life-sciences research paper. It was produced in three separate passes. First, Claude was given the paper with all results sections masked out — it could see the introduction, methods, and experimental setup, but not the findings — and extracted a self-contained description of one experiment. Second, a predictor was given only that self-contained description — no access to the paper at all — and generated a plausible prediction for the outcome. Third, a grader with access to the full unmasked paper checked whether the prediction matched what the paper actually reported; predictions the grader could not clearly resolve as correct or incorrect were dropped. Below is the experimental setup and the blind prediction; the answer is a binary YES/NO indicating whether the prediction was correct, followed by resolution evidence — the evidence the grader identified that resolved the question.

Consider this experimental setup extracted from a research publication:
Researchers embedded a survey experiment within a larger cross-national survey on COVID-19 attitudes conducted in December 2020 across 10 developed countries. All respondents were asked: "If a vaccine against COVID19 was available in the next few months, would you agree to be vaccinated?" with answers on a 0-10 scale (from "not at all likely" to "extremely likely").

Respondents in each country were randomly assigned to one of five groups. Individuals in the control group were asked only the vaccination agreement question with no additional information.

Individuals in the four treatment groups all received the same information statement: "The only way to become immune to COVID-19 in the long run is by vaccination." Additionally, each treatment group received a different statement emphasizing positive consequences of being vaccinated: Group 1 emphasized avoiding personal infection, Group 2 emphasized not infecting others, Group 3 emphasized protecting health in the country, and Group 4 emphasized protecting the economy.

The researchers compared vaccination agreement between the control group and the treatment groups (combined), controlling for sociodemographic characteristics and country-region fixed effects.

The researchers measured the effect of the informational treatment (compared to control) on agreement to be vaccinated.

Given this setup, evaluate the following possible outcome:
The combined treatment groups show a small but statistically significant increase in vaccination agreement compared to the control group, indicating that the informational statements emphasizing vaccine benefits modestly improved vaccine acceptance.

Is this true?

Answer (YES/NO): YES